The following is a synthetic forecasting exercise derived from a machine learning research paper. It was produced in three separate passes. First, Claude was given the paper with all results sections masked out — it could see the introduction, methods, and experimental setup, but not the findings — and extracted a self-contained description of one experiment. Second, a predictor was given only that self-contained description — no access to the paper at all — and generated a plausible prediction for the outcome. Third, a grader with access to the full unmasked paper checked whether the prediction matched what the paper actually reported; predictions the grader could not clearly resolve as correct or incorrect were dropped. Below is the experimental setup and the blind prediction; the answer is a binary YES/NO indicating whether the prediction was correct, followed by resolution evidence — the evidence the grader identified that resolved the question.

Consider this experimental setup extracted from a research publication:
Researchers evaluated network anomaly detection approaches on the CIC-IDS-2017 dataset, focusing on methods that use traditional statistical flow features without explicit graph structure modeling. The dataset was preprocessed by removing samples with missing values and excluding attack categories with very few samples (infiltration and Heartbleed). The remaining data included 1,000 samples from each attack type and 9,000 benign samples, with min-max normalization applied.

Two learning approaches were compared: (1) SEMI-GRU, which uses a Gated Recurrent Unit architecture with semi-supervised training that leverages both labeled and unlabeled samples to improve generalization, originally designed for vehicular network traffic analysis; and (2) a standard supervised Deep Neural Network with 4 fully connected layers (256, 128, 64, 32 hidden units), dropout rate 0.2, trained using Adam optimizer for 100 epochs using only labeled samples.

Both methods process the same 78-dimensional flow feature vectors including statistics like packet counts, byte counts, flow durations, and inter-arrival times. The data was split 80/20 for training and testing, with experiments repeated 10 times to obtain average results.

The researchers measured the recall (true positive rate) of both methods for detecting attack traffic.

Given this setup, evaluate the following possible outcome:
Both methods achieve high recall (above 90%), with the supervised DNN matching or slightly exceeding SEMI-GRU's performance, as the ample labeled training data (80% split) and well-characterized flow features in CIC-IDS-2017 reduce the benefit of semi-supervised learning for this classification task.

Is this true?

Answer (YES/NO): NO